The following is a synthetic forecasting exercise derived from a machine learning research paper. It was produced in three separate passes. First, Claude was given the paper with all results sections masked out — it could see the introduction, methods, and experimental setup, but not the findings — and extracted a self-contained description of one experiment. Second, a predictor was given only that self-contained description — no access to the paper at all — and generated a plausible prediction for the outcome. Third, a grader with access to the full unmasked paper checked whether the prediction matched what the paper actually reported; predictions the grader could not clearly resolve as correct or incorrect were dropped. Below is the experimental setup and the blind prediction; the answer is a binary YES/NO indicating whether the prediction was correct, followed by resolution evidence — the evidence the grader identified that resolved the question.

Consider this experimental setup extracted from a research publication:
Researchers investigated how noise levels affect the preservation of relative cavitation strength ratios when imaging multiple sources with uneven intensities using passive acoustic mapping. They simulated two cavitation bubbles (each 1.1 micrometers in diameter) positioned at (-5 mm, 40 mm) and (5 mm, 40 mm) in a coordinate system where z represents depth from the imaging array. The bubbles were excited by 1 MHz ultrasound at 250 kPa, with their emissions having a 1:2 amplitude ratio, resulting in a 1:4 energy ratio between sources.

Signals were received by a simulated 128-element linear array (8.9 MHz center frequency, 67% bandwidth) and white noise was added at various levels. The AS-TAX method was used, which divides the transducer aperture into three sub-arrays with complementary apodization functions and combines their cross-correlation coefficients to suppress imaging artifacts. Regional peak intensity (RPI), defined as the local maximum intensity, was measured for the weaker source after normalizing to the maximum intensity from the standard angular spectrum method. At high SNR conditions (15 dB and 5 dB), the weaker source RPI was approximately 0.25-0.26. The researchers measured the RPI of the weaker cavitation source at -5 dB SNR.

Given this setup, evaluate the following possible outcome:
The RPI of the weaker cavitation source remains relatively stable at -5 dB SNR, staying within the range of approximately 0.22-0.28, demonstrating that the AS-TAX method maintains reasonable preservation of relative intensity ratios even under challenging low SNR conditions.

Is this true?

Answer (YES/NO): NO